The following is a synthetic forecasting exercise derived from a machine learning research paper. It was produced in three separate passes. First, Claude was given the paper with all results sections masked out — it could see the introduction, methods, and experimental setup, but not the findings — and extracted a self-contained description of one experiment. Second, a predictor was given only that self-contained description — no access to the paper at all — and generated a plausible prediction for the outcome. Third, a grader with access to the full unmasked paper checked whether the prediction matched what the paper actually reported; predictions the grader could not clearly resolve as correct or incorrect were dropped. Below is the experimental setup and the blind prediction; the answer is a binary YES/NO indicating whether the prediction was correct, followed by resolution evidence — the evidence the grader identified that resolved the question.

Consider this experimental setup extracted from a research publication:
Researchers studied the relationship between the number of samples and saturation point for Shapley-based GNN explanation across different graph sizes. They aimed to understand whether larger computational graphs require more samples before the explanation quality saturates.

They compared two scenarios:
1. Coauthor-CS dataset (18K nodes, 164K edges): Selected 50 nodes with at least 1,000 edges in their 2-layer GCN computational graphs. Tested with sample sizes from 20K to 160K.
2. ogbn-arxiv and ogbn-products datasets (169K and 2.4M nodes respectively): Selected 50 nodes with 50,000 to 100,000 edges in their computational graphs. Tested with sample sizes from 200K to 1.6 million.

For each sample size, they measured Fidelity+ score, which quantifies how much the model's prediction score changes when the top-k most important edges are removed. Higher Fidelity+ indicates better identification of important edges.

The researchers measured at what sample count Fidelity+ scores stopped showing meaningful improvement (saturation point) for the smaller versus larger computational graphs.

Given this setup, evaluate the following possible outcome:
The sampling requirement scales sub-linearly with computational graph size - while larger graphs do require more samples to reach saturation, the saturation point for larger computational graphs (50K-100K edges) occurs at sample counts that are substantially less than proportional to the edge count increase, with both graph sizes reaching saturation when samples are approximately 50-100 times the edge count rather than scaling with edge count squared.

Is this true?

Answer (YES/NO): NO